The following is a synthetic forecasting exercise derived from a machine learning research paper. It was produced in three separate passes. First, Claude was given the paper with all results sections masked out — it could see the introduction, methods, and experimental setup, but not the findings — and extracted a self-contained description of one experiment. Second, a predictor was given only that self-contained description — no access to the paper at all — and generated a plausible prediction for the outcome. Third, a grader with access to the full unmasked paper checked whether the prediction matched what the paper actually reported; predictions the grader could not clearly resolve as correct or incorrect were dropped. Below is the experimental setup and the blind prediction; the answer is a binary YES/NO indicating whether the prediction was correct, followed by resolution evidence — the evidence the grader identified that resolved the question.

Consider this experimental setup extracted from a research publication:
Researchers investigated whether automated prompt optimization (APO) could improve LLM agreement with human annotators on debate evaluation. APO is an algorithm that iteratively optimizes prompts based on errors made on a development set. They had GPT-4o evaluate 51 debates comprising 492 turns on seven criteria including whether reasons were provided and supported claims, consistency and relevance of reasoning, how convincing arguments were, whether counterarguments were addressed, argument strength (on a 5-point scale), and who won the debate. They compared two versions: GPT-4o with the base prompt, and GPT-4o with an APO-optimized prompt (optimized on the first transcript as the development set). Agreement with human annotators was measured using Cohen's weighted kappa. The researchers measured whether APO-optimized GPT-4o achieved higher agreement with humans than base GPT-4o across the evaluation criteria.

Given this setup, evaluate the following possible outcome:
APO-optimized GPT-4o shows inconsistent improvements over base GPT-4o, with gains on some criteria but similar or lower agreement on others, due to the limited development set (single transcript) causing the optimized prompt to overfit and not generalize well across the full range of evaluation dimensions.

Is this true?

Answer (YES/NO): NO